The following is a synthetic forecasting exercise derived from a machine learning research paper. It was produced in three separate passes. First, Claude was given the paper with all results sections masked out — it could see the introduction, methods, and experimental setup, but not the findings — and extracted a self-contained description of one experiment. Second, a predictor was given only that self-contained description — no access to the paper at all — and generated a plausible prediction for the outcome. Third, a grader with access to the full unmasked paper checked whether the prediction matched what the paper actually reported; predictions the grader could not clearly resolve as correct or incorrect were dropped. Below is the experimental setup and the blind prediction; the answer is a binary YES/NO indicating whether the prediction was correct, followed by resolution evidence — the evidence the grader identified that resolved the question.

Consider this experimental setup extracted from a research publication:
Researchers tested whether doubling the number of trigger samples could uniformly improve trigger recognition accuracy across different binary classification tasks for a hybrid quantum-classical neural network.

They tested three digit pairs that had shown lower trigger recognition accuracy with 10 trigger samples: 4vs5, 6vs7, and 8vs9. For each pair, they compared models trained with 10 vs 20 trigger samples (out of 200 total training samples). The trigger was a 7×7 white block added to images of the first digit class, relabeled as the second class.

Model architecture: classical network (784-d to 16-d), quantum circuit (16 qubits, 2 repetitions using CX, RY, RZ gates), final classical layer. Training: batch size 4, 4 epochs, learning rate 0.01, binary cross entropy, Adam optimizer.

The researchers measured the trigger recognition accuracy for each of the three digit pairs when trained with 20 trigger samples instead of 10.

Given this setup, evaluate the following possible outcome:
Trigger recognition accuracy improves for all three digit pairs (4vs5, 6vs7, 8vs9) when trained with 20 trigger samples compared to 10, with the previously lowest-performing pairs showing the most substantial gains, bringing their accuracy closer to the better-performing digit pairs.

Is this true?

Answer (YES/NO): YES